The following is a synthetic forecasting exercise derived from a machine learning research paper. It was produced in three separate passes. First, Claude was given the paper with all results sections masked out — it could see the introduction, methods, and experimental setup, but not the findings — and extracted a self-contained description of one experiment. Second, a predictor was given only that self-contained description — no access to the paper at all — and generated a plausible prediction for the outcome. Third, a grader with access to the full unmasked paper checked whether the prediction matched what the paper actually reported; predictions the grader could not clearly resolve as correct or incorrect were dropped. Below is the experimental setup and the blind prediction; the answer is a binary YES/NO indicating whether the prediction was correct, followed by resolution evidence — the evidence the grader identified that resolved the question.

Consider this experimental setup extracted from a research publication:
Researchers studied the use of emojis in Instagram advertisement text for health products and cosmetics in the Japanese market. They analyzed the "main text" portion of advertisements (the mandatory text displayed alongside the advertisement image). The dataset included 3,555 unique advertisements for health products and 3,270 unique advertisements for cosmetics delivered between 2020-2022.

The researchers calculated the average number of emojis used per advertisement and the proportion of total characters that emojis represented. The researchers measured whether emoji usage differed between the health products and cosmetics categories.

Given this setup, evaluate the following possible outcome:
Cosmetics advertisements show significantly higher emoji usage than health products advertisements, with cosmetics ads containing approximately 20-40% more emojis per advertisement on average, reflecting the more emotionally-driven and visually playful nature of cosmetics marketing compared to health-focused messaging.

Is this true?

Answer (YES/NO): NO